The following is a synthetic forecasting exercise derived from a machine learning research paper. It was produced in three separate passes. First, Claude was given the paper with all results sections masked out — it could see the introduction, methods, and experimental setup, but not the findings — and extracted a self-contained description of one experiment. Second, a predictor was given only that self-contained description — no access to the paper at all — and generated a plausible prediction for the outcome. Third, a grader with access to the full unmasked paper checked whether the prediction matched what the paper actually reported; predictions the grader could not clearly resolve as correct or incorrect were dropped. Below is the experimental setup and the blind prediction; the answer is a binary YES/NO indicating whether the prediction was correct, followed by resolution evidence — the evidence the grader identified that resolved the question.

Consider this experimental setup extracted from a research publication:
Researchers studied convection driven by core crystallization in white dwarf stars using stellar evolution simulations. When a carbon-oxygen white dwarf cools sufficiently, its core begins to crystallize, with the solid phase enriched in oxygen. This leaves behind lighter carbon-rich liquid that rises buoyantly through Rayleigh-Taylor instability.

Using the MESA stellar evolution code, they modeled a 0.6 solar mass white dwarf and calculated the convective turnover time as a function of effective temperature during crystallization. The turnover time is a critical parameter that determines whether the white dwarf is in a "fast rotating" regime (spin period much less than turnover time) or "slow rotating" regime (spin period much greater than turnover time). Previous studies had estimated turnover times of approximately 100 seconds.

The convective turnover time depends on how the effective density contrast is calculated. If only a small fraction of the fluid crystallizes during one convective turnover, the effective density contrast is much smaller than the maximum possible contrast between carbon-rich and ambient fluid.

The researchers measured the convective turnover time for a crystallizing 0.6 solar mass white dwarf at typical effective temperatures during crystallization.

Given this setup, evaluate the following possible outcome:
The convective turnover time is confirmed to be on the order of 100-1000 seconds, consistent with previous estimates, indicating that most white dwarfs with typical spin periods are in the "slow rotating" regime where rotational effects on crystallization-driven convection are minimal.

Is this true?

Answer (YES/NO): NO